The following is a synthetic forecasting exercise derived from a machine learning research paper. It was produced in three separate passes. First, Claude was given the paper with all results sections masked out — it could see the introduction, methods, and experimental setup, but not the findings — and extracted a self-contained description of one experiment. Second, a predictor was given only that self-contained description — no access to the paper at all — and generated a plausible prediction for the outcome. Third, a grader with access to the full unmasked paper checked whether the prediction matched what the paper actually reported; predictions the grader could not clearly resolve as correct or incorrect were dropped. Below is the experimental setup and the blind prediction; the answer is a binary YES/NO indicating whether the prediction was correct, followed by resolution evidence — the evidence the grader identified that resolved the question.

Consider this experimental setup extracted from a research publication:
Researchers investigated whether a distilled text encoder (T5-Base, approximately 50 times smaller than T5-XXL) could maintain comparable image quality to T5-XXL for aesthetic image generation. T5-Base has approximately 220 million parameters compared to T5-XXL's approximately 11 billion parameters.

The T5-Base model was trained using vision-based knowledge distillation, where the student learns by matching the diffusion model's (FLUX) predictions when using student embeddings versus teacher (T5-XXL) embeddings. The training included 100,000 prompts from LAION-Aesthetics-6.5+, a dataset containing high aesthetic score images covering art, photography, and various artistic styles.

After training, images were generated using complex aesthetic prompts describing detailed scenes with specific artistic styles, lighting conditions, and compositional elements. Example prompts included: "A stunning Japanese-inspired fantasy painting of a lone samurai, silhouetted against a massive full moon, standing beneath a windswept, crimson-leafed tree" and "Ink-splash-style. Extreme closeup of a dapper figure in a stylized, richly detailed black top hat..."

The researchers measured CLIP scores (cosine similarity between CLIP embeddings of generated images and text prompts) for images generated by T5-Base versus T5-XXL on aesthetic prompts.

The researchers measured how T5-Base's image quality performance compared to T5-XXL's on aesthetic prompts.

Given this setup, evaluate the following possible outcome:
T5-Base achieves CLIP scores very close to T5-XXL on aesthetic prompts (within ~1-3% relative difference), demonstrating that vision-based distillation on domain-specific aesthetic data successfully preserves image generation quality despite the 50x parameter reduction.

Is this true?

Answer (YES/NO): YES